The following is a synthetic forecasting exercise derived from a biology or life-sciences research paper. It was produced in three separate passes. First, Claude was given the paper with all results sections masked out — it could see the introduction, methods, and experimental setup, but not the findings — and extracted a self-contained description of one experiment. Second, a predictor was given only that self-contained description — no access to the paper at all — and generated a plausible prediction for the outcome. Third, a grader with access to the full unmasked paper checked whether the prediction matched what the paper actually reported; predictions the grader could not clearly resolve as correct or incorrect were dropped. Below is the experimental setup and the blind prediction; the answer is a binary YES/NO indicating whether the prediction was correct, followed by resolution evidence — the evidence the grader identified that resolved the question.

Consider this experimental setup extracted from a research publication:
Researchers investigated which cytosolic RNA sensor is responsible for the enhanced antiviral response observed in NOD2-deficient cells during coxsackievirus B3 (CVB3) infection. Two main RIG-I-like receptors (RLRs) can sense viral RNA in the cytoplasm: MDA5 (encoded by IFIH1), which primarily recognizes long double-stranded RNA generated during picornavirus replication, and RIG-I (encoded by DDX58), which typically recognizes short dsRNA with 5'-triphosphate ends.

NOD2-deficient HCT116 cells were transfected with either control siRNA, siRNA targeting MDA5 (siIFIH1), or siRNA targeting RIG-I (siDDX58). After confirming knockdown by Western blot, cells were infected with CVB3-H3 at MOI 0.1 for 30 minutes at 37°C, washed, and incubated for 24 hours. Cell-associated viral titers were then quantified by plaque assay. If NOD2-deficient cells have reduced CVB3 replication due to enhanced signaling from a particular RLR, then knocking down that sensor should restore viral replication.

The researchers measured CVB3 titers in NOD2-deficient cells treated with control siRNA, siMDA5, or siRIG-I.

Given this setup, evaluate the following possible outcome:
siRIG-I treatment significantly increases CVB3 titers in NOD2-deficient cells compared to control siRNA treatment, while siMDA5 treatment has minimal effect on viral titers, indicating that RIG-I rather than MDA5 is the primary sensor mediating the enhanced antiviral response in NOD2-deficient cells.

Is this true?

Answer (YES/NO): NO